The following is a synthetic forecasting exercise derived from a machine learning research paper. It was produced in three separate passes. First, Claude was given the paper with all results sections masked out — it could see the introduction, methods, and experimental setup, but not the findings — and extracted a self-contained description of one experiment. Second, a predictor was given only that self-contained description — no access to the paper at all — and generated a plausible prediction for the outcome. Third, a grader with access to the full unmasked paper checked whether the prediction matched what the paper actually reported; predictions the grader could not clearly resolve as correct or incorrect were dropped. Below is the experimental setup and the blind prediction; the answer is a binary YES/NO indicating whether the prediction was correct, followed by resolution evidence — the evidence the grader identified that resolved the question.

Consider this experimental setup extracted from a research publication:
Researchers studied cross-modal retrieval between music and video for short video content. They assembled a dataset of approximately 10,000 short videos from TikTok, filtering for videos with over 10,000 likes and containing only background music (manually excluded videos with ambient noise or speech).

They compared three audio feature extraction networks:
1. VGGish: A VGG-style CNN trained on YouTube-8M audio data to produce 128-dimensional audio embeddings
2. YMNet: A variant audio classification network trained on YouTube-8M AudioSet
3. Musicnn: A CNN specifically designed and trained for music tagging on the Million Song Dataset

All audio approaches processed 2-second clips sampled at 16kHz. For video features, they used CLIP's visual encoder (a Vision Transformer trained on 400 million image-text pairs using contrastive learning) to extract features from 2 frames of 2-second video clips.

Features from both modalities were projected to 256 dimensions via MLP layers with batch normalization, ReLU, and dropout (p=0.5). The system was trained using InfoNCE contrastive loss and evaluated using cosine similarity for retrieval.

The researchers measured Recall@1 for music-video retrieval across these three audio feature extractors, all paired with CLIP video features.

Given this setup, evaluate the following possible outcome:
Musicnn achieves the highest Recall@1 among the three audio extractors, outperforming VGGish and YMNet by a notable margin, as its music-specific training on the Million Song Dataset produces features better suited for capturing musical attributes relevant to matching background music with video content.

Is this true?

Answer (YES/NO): YES